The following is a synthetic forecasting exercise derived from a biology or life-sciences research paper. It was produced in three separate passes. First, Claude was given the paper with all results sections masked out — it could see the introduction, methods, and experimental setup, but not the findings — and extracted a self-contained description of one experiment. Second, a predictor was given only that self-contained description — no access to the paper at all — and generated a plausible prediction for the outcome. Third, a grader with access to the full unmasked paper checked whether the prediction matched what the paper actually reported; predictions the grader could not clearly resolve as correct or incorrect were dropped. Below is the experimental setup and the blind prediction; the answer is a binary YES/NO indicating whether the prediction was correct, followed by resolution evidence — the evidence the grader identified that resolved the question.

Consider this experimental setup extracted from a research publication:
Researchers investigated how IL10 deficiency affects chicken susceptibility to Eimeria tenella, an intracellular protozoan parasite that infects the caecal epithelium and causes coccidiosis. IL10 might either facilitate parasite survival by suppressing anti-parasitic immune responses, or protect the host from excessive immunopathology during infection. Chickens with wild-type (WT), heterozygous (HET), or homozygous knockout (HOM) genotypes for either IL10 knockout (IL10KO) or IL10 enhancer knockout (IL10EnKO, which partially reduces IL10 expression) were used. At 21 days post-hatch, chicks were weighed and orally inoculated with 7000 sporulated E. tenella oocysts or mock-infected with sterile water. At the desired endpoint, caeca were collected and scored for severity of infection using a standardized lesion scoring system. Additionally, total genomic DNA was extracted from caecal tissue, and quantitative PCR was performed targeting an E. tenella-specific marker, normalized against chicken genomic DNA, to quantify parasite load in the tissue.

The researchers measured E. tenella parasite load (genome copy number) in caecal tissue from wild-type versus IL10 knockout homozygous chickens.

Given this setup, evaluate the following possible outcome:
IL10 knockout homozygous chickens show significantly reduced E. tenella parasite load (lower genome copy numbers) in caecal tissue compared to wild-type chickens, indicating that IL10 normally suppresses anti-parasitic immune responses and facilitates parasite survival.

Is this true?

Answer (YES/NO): YES